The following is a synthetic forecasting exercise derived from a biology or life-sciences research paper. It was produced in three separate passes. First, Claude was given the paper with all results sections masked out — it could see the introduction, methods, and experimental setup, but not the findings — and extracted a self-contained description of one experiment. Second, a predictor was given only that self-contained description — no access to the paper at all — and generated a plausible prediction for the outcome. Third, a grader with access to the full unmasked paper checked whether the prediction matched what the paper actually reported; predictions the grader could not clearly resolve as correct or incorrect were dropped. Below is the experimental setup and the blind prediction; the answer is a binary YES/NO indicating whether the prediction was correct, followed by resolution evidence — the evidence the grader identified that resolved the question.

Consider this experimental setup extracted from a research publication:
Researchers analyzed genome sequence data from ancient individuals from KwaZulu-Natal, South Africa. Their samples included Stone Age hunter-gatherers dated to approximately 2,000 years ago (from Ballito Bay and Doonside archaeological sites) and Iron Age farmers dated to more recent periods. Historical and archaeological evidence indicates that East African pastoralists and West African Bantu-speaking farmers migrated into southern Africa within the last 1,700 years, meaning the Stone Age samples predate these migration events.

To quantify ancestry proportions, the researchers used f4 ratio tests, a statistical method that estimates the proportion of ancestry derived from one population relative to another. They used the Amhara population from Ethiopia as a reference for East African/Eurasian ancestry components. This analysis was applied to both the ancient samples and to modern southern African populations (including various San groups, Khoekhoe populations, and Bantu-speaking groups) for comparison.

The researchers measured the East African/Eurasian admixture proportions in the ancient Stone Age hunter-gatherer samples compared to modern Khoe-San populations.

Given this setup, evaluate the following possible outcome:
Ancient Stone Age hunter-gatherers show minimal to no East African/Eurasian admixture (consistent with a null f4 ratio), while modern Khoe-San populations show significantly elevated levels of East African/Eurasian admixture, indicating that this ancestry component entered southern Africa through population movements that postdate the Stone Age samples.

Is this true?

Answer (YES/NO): YES